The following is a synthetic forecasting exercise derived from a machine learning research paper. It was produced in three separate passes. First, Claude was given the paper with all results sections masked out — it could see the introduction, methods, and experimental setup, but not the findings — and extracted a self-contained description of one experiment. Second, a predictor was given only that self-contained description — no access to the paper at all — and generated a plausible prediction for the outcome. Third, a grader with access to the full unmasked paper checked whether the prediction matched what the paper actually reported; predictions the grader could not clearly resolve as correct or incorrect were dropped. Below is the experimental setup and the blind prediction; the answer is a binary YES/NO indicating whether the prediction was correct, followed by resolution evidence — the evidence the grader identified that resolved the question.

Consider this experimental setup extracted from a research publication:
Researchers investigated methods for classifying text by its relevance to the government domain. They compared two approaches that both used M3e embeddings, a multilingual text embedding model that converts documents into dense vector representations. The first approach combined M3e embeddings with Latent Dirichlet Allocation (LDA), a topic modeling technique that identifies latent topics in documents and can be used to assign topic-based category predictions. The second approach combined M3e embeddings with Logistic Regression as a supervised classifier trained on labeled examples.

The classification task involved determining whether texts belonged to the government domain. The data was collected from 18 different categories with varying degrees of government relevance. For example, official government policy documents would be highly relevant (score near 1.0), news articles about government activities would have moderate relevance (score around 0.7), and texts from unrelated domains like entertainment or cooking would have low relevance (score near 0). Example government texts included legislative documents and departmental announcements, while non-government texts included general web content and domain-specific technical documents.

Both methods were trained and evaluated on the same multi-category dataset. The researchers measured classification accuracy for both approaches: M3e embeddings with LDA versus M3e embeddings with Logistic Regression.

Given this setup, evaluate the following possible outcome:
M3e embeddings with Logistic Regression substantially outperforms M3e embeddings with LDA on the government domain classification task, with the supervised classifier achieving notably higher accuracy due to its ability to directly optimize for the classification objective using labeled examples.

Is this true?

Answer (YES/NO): NO